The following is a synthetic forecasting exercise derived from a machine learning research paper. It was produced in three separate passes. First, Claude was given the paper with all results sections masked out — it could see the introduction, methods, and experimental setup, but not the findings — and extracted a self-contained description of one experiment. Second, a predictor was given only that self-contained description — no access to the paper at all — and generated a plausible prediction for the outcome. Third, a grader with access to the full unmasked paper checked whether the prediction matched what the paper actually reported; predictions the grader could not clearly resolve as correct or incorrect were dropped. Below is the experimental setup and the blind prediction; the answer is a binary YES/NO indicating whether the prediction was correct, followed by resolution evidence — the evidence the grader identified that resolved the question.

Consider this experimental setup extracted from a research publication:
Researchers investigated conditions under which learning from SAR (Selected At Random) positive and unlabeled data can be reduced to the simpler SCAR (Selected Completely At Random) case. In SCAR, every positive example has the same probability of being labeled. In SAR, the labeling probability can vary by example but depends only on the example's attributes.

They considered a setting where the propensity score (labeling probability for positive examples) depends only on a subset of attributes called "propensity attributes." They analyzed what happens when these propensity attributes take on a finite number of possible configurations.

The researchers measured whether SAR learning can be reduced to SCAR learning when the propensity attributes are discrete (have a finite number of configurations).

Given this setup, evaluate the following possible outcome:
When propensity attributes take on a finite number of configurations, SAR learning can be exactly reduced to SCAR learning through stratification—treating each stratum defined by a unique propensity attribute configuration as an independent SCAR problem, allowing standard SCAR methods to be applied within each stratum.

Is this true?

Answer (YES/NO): YES